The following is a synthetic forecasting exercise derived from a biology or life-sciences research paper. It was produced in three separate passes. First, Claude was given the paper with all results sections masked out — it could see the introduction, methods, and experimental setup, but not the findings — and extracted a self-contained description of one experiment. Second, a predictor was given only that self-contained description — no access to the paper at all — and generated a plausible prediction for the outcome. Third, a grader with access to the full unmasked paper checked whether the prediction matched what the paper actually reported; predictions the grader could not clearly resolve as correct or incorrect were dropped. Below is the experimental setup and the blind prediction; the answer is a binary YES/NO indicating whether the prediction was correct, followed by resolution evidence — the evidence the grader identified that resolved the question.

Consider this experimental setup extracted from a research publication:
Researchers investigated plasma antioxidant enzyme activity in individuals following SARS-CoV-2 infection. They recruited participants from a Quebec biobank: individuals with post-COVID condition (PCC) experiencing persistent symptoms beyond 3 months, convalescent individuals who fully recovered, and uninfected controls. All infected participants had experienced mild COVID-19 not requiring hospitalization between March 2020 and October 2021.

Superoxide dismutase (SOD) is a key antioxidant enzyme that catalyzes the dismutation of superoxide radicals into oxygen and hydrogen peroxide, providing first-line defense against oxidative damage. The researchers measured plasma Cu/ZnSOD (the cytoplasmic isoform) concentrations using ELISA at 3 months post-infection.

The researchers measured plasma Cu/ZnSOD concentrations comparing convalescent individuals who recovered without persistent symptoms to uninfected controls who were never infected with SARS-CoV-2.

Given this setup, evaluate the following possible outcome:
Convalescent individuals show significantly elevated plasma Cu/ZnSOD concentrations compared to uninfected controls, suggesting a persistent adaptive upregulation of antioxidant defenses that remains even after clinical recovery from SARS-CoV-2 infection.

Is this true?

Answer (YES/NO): NO